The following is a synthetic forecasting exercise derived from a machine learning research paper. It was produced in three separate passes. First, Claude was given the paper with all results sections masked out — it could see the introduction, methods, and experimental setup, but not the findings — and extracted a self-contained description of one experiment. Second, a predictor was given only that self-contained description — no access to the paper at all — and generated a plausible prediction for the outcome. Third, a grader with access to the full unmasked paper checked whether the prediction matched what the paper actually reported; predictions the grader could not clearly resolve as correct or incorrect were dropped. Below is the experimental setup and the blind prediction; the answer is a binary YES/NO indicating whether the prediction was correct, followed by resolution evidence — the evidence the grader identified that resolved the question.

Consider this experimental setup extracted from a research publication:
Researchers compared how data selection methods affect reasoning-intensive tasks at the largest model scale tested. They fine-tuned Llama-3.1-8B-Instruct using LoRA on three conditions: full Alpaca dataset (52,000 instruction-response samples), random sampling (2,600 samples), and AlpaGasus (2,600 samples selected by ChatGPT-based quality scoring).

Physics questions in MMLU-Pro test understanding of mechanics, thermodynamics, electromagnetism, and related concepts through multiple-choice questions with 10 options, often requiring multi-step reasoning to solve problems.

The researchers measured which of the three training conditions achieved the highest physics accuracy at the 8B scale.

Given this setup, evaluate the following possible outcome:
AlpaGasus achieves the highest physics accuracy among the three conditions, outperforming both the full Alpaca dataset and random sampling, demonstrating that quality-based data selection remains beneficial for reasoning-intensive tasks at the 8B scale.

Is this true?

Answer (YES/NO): YES